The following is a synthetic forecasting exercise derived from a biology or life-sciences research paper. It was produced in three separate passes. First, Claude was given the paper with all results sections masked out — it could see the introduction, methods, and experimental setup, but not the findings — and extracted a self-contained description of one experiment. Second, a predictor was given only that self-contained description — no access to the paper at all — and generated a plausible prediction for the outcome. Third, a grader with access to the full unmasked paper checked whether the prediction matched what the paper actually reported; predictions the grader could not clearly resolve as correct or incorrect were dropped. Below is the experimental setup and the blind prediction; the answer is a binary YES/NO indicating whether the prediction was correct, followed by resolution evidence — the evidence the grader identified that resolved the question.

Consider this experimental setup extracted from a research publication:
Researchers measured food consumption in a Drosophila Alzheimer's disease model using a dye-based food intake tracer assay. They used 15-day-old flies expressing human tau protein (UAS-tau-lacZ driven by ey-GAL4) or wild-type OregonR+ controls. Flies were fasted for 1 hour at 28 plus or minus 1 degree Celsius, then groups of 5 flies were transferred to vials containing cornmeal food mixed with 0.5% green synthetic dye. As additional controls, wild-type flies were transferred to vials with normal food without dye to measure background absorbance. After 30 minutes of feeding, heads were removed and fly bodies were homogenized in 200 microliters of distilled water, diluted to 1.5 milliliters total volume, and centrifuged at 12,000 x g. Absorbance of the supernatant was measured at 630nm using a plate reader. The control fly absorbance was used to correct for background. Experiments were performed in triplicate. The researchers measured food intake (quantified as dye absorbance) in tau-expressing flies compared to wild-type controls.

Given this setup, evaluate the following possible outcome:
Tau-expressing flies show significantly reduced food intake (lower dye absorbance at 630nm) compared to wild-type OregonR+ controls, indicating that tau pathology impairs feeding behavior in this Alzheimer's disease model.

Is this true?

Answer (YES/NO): YES